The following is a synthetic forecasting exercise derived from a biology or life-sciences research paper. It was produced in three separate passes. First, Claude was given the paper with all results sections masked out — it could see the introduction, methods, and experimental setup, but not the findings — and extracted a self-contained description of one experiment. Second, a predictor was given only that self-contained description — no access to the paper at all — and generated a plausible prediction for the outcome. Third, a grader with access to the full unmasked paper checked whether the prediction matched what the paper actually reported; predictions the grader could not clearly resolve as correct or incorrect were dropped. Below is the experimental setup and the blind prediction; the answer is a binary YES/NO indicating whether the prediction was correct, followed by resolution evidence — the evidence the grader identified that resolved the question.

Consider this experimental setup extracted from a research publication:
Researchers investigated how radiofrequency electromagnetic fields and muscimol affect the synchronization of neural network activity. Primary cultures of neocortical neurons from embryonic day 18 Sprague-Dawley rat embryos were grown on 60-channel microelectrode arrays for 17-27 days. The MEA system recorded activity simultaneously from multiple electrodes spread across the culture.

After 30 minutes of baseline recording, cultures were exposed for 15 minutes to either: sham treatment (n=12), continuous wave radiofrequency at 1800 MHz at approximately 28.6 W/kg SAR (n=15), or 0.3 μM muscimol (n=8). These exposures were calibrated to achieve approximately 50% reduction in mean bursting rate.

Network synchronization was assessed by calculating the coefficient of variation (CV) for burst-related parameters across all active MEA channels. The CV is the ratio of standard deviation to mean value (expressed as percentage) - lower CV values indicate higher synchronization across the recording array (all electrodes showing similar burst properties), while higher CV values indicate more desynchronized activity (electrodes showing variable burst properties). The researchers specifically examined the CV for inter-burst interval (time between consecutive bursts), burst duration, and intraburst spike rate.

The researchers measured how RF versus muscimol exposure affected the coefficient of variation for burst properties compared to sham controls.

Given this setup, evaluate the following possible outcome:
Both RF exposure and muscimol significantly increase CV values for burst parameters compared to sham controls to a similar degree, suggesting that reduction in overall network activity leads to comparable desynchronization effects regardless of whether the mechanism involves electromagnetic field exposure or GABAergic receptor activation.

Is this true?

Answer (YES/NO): NO